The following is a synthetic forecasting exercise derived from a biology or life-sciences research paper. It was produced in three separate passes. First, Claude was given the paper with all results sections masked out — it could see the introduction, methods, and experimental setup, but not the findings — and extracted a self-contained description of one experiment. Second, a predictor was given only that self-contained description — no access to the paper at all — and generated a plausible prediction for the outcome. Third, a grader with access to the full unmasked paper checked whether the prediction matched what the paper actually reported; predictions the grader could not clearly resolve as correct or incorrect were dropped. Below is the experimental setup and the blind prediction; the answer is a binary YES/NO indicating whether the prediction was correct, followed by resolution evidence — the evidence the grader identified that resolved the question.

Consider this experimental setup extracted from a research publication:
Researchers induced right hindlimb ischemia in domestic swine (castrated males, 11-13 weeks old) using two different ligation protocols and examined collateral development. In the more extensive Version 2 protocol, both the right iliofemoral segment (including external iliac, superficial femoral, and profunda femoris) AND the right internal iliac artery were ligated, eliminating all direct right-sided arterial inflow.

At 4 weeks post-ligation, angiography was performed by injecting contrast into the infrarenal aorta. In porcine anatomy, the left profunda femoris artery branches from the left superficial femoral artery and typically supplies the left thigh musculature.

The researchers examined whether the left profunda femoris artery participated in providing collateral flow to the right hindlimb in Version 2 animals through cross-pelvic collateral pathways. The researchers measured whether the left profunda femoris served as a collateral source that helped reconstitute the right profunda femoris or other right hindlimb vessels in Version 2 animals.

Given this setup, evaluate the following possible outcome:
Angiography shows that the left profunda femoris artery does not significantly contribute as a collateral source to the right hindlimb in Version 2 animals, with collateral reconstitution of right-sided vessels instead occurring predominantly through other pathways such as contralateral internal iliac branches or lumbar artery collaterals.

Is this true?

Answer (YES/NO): NO